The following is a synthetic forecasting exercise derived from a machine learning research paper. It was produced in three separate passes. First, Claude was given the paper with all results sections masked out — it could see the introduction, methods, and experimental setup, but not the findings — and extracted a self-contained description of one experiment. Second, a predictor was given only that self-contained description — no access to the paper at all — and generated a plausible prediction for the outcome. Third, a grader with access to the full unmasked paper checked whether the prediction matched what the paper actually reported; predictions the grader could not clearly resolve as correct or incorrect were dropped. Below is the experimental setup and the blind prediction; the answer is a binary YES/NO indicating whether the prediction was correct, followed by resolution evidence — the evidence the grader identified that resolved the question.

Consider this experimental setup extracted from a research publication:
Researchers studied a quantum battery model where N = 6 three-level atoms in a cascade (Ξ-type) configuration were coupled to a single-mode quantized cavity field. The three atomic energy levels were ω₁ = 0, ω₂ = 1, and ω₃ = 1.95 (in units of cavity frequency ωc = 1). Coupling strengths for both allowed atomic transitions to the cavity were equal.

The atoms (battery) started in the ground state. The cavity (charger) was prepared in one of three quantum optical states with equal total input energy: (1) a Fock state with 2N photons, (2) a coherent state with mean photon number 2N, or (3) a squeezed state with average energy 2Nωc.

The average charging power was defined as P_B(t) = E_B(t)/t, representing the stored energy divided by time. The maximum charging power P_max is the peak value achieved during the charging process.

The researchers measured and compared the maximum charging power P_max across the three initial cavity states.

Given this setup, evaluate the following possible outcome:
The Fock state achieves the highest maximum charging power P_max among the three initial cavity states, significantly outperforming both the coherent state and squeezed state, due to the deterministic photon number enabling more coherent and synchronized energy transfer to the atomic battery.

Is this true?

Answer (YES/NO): NO